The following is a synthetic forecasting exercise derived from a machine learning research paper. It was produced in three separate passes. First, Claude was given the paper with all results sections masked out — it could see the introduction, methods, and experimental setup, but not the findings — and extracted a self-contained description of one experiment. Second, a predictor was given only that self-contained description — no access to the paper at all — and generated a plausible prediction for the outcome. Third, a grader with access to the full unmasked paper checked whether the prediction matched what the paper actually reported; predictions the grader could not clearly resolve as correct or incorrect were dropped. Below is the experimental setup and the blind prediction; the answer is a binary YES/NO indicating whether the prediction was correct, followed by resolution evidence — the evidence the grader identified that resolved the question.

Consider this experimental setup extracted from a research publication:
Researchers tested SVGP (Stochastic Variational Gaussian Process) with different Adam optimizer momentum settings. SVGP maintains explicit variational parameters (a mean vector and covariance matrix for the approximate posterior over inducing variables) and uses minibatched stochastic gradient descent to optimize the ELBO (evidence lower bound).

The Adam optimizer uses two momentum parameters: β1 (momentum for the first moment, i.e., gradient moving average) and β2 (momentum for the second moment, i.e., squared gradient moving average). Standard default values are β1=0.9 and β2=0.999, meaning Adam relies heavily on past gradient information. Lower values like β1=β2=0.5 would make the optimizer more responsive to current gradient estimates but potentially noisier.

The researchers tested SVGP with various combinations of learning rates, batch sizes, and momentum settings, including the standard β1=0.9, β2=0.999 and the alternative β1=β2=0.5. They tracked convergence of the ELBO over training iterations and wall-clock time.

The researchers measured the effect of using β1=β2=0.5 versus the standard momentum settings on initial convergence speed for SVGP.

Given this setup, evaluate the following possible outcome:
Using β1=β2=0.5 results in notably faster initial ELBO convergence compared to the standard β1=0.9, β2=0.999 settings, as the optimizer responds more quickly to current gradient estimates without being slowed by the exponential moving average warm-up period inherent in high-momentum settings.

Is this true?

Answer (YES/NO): YES